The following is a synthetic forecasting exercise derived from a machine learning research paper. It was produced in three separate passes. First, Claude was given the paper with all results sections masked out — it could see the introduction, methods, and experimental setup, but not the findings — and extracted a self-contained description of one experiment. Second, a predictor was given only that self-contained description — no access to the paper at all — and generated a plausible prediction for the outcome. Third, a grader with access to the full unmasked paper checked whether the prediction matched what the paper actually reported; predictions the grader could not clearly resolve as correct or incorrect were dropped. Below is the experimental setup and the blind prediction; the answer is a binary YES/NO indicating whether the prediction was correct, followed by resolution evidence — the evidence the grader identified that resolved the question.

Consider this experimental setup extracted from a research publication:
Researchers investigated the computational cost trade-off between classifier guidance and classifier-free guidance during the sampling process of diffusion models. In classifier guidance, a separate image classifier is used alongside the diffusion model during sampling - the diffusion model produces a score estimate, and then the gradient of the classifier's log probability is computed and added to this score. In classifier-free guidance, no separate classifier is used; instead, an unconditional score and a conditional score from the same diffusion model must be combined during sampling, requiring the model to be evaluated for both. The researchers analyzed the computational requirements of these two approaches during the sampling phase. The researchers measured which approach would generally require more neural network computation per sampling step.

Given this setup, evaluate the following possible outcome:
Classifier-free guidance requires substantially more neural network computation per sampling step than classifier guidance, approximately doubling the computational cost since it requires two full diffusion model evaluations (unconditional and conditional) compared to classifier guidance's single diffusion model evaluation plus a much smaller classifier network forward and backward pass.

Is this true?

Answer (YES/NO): YES